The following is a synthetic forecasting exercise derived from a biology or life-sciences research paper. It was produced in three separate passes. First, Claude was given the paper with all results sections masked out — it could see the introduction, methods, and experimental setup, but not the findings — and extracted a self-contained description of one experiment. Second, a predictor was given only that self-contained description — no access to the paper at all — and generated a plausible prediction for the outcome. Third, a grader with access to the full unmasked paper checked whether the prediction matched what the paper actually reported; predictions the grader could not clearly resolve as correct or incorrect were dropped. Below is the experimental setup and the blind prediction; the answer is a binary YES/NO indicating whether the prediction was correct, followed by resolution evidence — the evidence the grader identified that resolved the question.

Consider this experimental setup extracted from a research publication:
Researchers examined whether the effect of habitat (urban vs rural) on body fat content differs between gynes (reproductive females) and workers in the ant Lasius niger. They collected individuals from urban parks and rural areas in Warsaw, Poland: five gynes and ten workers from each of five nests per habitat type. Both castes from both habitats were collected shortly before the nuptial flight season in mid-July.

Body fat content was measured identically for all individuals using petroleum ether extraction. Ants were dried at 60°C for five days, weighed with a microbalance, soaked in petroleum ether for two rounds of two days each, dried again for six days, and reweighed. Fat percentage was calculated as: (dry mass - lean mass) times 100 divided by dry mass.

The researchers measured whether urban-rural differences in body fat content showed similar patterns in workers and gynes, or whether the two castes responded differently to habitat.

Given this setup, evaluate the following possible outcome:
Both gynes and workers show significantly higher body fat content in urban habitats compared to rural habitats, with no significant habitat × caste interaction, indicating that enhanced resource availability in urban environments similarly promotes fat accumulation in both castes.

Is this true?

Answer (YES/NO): NO